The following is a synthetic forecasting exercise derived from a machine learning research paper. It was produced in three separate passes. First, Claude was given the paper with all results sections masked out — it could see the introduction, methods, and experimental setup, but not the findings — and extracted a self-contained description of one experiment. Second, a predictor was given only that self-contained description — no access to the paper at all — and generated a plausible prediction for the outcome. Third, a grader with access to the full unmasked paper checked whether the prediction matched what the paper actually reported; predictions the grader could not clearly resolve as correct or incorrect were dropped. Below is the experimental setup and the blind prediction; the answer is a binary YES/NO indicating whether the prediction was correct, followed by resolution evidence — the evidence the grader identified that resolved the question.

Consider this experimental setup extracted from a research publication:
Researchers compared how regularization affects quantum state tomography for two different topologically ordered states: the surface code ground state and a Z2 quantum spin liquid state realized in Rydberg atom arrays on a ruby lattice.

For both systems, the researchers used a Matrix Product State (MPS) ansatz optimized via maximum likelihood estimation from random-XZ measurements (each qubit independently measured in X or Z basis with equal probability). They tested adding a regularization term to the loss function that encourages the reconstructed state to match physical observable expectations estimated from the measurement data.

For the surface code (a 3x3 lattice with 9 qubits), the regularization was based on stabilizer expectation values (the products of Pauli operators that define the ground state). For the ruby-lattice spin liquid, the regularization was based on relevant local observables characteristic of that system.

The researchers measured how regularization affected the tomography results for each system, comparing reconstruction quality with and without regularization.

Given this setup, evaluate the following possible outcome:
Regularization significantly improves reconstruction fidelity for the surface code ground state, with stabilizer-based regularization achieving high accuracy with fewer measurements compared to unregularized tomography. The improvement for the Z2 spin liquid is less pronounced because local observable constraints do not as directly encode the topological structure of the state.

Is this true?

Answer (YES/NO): NO